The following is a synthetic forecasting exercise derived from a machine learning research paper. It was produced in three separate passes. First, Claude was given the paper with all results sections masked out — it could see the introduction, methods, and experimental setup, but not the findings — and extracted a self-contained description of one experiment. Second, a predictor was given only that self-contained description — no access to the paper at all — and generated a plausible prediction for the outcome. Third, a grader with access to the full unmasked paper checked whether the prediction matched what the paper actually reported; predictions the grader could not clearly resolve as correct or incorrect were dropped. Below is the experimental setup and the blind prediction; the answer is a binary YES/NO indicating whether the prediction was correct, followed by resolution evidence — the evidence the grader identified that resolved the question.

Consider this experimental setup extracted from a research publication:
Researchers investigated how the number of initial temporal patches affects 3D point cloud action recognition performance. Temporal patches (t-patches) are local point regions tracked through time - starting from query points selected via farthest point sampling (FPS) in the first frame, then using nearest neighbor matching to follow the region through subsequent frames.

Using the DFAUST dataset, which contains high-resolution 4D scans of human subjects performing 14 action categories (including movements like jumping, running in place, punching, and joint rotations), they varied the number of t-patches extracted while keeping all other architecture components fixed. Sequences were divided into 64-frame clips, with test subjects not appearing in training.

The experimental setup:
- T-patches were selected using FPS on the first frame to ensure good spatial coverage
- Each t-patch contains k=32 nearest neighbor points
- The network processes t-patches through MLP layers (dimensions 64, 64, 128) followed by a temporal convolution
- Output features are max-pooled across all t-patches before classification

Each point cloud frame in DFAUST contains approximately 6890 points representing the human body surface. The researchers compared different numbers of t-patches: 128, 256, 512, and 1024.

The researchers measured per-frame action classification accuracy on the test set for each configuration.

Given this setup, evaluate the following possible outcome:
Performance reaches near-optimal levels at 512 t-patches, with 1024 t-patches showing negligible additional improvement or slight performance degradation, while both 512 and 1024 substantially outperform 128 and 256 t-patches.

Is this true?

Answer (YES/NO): NO